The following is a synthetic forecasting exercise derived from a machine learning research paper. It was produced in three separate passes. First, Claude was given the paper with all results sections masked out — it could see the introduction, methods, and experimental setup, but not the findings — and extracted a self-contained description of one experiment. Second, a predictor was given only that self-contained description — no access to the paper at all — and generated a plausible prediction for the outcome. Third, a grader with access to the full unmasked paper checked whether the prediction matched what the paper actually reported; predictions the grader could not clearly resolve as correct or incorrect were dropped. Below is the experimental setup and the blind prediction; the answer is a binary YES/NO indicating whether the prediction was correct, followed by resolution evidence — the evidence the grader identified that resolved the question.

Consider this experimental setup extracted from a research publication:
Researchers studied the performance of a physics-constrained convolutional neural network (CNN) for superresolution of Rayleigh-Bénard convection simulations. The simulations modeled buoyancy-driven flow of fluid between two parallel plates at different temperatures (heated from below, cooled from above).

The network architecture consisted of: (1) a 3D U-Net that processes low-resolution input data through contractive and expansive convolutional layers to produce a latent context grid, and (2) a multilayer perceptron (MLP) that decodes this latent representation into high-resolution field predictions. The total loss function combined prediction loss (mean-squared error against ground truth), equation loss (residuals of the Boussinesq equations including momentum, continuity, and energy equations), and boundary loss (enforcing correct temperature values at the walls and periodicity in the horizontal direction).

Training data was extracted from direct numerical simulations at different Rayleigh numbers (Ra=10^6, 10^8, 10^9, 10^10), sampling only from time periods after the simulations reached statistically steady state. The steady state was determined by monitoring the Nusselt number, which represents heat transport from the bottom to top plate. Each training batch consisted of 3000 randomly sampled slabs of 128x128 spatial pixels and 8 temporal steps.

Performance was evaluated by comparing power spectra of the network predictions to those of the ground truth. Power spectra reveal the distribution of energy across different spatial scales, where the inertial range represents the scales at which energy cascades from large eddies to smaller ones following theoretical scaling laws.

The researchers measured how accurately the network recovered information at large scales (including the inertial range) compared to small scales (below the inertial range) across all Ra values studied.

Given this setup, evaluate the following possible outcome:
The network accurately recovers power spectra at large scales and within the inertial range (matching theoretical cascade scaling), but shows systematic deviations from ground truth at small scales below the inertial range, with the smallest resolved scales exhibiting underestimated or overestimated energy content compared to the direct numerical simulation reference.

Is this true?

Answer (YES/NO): YES